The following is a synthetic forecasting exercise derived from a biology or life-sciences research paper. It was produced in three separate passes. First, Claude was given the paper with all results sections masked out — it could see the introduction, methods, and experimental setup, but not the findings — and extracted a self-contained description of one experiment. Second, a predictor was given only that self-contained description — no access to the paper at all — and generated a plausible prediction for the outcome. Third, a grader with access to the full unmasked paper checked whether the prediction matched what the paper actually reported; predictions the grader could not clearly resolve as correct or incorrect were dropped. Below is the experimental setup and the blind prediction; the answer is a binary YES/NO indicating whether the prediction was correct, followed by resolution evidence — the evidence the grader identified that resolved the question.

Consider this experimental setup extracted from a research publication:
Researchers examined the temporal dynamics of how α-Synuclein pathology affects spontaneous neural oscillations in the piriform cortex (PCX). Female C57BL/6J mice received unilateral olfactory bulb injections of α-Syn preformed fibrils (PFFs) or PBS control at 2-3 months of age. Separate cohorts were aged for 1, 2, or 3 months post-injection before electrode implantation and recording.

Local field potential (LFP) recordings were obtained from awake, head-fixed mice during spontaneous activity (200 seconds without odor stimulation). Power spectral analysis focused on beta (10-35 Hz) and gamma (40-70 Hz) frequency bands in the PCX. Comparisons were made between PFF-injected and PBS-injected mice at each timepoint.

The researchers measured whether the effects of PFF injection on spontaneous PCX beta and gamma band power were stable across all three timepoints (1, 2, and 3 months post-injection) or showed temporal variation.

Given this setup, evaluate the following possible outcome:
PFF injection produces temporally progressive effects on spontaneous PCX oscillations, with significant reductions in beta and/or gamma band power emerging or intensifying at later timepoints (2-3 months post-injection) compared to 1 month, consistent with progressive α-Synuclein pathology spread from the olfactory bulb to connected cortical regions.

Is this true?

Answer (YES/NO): NO